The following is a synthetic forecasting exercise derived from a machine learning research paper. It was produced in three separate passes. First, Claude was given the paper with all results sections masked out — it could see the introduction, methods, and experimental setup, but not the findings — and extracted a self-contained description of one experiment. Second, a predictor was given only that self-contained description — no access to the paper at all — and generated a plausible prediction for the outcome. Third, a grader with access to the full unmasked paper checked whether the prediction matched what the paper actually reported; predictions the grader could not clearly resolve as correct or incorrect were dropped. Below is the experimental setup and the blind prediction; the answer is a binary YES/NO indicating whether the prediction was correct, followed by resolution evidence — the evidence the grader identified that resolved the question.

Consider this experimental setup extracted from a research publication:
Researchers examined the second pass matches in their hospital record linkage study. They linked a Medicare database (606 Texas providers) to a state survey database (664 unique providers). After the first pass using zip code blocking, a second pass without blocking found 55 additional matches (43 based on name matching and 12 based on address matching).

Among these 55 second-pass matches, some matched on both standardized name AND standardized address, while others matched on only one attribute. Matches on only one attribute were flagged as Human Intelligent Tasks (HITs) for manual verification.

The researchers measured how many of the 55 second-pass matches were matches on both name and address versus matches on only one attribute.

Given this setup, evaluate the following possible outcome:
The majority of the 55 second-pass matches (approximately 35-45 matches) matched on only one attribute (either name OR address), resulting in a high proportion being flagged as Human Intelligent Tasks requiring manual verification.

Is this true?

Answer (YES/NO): YES